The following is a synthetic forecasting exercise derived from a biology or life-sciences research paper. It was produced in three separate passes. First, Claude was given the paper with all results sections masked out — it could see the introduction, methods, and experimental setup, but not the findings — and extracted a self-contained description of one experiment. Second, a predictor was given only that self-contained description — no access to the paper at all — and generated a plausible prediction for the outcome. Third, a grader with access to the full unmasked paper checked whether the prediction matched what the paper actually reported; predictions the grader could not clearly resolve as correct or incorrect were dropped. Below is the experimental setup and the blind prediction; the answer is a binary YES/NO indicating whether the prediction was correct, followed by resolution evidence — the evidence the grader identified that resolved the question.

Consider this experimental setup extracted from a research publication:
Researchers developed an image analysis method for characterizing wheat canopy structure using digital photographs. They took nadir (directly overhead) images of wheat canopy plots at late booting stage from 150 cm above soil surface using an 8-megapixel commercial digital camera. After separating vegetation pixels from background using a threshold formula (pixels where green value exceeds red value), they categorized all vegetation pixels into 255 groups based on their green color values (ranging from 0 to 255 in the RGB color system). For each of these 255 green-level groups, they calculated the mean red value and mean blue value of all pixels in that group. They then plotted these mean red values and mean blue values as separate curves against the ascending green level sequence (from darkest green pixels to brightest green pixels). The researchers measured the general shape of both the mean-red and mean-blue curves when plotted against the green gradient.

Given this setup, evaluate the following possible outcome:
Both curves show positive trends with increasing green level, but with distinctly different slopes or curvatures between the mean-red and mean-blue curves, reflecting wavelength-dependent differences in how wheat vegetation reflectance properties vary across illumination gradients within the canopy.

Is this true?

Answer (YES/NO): YES